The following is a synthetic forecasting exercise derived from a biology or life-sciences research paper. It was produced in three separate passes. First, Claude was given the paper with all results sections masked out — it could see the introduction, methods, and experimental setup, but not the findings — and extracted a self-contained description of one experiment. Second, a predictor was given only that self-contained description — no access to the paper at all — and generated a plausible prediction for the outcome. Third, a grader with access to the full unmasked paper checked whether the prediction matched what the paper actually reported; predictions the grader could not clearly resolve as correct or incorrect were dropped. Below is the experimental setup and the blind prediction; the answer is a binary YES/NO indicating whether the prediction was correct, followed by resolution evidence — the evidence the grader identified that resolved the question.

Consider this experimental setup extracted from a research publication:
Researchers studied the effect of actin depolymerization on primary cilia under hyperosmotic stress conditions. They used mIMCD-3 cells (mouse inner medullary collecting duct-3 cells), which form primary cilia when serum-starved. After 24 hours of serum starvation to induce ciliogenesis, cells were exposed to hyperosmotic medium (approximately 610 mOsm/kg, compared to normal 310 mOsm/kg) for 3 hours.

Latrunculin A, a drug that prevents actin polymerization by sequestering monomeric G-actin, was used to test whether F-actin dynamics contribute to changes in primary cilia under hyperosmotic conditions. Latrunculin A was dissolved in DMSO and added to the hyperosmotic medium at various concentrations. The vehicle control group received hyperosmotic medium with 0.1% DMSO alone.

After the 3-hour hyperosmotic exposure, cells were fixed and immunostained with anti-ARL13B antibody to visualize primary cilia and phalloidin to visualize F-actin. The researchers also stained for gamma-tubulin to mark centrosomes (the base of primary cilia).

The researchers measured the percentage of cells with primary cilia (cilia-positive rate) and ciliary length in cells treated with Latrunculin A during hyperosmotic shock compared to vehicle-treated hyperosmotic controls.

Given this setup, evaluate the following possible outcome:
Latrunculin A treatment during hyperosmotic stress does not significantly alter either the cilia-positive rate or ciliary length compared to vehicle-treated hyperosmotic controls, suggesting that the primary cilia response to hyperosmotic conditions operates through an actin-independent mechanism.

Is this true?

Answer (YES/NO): NO